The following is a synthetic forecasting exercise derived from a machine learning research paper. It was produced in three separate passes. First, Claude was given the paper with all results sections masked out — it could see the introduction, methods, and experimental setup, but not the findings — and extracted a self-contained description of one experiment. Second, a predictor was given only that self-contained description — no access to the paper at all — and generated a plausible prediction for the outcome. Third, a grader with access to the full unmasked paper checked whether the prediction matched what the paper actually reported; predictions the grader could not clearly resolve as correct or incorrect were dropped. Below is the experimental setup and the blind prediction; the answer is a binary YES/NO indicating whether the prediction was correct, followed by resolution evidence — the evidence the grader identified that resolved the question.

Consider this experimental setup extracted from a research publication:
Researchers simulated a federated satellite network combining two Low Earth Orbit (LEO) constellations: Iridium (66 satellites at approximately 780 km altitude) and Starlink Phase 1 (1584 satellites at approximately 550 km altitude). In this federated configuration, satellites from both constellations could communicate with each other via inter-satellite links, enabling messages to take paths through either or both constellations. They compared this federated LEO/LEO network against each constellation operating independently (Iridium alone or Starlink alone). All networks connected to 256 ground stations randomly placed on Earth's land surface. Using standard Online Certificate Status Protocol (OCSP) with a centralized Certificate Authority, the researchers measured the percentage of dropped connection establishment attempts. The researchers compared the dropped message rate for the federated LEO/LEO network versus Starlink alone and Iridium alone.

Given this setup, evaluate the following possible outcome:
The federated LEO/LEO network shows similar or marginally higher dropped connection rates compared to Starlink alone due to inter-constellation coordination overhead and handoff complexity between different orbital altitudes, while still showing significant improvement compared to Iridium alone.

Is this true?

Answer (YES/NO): NO